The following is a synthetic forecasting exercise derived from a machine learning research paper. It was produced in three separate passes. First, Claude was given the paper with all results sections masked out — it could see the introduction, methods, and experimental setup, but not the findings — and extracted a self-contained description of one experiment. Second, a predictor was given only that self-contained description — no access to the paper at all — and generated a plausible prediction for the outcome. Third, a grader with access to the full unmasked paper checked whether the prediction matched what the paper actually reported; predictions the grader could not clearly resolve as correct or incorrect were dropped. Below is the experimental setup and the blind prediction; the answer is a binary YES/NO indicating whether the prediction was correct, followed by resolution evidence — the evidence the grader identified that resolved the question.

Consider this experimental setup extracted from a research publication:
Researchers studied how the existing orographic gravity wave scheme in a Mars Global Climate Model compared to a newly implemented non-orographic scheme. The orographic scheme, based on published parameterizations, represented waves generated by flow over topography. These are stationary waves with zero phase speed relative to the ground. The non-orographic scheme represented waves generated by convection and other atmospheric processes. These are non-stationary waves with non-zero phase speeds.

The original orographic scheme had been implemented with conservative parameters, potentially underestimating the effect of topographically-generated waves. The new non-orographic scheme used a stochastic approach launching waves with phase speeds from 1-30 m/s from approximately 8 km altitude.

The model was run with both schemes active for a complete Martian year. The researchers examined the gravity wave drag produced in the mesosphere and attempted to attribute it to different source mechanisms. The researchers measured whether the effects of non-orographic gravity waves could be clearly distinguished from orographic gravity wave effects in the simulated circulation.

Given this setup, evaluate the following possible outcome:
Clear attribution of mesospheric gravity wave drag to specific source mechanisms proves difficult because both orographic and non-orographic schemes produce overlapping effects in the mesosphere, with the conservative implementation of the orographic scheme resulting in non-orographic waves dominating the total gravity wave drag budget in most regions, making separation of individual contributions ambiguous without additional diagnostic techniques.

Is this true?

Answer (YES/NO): NO